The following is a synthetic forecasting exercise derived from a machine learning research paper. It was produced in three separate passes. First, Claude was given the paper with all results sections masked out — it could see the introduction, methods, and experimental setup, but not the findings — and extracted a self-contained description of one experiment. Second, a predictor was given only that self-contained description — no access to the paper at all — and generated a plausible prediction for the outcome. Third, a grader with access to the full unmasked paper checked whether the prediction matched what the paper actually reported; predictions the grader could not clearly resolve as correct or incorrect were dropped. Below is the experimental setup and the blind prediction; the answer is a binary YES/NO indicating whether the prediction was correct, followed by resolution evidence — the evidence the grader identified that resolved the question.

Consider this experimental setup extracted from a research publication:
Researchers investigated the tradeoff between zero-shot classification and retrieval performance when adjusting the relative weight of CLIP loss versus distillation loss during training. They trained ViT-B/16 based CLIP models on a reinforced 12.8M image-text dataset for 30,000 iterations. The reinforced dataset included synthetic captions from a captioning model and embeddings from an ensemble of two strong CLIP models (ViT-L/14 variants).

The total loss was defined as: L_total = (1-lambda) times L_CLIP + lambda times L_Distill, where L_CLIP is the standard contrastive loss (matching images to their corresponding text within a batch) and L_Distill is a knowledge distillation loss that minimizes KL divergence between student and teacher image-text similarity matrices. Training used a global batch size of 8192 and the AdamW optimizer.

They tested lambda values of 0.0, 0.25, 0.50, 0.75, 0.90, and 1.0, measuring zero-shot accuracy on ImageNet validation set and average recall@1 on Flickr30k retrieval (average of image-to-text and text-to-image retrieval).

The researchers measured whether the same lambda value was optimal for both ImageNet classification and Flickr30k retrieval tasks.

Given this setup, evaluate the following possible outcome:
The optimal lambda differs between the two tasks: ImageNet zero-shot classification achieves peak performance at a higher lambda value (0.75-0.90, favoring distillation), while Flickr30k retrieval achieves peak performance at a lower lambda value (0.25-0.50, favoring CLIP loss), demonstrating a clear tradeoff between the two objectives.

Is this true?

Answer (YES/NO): NO